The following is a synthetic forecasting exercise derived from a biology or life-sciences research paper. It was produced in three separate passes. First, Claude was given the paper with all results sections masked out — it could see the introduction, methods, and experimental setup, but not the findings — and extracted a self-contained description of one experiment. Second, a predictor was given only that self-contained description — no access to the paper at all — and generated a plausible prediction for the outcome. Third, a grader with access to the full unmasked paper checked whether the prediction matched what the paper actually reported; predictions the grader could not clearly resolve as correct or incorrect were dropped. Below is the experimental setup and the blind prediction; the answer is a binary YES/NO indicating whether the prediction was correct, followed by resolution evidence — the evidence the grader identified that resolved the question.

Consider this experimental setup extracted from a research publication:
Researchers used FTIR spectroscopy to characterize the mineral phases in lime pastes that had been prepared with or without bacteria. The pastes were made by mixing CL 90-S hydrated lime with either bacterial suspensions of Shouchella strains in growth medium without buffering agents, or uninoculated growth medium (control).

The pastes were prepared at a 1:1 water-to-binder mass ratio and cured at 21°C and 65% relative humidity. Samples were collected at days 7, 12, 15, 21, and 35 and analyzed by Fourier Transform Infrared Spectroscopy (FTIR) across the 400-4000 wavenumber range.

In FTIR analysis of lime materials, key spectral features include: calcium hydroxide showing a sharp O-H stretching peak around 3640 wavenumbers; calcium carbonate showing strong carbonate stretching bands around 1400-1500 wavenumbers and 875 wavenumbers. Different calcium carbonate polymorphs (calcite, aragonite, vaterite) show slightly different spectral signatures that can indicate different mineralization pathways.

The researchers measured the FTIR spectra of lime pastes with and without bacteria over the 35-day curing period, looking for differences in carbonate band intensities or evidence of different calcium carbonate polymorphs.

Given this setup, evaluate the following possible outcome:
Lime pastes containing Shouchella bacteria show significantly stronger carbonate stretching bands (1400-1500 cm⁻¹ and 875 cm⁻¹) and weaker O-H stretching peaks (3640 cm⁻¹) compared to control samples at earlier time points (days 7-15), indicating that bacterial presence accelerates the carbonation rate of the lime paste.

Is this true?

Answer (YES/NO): NO